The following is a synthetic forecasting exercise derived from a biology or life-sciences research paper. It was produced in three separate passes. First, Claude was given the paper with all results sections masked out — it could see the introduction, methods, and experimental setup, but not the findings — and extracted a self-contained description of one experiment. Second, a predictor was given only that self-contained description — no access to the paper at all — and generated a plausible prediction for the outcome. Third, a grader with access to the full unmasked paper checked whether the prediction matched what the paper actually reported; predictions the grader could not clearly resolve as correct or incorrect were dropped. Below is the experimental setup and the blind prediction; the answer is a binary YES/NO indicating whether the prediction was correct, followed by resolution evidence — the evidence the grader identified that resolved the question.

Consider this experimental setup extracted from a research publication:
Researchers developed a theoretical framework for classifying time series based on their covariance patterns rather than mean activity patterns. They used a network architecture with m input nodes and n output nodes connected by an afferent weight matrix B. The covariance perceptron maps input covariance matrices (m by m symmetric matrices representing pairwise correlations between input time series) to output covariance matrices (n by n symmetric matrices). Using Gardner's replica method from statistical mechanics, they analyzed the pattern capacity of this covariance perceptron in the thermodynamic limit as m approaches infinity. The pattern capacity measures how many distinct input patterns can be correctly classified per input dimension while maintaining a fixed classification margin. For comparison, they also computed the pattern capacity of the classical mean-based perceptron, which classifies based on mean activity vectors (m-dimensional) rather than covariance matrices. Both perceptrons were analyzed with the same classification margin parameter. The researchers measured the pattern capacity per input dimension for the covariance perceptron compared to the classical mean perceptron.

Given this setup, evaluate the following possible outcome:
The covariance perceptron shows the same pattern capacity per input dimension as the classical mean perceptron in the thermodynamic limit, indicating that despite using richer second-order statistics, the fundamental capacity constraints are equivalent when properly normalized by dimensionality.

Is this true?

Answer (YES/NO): YES